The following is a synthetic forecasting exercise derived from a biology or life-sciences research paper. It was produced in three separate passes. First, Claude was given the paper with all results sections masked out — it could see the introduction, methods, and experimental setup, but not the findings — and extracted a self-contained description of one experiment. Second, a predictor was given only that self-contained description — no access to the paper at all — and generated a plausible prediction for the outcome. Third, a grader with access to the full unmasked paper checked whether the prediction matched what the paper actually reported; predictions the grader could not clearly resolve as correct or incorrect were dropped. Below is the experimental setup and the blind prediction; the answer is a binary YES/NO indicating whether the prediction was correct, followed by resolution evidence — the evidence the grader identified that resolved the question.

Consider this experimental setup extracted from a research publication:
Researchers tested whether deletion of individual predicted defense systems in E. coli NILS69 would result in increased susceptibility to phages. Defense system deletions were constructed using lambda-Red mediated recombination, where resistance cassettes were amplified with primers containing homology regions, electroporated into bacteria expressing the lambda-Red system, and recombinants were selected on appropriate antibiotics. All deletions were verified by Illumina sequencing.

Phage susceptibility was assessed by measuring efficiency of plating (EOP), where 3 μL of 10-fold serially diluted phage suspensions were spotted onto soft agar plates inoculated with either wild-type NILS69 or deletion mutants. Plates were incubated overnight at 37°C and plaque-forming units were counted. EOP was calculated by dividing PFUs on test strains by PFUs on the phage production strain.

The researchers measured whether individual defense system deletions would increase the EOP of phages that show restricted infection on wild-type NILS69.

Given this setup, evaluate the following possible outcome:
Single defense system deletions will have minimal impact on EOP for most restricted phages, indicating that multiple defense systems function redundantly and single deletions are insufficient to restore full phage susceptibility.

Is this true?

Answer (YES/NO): NO